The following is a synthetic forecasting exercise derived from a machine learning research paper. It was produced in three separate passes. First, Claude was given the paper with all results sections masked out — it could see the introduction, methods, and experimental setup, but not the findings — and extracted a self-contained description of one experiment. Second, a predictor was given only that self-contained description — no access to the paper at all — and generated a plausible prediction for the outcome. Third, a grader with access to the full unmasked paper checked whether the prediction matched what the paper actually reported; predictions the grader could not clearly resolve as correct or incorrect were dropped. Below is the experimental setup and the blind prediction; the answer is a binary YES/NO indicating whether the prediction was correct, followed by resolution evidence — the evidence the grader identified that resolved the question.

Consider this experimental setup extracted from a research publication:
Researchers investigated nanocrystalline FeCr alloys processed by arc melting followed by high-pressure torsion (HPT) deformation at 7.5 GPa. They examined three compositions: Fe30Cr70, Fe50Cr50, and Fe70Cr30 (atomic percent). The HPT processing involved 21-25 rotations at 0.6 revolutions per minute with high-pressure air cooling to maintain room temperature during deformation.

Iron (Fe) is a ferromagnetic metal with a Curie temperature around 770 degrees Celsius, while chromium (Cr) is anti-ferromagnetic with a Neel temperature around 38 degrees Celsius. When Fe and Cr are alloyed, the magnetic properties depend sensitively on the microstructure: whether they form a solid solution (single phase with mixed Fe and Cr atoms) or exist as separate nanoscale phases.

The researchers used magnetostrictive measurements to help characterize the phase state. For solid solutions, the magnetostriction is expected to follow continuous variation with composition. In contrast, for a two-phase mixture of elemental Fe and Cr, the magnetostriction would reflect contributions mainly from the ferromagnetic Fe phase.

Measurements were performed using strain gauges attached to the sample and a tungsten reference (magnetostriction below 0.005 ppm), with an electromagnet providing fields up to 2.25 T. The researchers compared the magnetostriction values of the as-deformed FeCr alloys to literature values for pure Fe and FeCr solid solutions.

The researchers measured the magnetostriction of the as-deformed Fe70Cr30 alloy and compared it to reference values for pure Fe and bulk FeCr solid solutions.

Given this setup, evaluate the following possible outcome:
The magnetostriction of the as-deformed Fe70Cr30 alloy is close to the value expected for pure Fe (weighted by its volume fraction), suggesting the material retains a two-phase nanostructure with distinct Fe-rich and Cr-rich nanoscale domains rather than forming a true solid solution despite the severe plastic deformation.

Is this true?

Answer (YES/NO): NO